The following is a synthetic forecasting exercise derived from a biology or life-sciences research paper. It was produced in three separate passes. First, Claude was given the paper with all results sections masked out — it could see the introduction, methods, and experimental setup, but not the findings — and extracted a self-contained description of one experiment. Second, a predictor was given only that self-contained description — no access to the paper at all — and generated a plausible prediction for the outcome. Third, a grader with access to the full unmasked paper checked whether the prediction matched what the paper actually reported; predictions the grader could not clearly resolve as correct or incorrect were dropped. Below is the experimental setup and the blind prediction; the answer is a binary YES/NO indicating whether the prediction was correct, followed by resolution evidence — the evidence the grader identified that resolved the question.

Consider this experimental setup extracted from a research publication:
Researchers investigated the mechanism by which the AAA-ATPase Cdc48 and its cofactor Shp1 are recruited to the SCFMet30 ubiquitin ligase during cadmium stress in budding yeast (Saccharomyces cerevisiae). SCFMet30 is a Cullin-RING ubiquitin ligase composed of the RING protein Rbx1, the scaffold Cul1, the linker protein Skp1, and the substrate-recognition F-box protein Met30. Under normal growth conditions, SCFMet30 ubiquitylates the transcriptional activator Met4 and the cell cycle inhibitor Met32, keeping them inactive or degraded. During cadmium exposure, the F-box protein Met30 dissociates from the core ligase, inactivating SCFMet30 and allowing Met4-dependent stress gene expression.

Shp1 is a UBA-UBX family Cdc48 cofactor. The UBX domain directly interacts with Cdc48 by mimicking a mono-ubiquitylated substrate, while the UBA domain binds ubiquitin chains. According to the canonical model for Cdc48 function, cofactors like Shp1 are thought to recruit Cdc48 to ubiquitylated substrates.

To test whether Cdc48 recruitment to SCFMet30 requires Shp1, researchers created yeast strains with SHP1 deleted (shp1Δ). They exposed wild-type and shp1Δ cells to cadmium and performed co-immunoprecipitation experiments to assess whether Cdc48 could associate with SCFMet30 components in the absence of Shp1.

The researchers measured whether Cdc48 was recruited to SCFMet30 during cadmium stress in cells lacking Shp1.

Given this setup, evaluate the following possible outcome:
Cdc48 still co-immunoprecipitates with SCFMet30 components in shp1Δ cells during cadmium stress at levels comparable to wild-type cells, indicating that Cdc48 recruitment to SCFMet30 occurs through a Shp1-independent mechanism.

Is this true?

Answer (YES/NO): NO